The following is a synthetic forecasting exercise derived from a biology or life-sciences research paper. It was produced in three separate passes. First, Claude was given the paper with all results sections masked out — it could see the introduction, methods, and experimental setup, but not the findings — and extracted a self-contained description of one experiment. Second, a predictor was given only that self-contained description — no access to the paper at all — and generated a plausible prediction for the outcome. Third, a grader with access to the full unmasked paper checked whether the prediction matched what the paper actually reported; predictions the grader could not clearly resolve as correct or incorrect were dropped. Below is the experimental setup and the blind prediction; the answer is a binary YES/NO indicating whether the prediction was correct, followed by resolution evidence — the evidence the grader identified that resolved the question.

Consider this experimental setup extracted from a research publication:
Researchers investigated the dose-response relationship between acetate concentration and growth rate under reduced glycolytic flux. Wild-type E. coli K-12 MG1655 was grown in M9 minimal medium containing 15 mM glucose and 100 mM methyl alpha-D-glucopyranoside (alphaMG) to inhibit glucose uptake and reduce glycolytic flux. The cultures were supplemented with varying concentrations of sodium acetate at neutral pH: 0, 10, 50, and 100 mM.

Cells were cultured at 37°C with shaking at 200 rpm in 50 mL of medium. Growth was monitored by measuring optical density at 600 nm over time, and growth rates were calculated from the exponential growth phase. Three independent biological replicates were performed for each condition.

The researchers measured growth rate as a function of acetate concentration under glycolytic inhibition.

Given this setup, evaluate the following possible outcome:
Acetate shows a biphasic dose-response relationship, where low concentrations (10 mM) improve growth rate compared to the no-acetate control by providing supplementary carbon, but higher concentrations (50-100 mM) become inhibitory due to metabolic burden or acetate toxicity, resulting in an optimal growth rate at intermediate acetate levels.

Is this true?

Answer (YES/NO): NO